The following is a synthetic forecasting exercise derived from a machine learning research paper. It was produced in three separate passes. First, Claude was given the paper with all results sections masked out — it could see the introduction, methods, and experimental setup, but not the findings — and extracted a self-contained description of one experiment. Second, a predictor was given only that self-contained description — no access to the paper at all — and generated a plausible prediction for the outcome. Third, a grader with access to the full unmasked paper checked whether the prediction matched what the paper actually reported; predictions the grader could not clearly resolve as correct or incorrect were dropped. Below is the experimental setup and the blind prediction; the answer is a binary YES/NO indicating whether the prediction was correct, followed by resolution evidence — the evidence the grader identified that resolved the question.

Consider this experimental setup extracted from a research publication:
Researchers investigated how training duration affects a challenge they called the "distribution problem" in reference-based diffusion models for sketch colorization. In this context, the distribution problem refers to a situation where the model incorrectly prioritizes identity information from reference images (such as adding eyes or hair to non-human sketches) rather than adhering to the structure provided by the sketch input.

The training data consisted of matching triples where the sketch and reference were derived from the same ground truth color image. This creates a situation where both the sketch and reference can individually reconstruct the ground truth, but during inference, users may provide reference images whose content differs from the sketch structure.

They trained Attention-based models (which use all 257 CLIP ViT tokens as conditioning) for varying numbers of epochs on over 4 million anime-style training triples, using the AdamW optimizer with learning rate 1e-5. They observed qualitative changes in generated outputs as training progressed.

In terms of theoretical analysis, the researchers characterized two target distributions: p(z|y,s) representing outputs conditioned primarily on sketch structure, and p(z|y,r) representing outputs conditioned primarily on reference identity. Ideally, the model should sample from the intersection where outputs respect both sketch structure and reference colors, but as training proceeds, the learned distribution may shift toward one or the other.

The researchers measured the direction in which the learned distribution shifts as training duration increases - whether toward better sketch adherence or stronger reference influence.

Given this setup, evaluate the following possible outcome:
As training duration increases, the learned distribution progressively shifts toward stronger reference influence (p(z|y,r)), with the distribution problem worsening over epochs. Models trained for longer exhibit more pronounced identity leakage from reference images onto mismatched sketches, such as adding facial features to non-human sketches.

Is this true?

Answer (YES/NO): YES